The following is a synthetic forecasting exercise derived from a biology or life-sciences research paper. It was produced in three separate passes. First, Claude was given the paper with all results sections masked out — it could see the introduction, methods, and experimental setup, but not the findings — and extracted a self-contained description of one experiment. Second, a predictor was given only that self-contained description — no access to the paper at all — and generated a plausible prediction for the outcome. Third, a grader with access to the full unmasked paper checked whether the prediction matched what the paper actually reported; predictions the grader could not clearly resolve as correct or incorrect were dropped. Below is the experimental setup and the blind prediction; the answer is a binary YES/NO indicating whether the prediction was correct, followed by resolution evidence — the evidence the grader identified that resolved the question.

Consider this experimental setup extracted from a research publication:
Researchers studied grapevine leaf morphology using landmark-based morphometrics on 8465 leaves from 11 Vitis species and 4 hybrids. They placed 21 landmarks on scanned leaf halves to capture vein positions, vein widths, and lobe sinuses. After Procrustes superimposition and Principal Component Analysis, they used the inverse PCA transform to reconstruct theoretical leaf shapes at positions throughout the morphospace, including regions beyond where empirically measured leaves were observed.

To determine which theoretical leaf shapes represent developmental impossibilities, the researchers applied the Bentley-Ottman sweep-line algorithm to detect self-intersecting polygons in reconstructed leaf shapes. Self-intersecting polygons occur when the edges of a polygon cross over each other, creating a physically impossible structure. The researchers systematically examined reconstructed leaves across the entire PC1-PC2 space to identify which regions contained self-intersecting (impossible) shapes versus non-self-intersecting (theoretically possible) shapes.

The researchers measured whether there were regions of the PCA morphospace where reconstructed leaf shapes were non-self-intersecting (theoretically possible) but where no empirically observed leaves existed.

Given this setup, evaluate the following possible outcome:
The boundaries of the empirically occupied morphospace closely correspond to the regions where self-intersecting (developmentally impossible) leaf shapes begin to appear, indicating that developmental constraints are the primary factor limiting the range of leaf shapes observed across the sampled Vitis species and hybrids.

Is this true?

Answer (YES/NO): NO